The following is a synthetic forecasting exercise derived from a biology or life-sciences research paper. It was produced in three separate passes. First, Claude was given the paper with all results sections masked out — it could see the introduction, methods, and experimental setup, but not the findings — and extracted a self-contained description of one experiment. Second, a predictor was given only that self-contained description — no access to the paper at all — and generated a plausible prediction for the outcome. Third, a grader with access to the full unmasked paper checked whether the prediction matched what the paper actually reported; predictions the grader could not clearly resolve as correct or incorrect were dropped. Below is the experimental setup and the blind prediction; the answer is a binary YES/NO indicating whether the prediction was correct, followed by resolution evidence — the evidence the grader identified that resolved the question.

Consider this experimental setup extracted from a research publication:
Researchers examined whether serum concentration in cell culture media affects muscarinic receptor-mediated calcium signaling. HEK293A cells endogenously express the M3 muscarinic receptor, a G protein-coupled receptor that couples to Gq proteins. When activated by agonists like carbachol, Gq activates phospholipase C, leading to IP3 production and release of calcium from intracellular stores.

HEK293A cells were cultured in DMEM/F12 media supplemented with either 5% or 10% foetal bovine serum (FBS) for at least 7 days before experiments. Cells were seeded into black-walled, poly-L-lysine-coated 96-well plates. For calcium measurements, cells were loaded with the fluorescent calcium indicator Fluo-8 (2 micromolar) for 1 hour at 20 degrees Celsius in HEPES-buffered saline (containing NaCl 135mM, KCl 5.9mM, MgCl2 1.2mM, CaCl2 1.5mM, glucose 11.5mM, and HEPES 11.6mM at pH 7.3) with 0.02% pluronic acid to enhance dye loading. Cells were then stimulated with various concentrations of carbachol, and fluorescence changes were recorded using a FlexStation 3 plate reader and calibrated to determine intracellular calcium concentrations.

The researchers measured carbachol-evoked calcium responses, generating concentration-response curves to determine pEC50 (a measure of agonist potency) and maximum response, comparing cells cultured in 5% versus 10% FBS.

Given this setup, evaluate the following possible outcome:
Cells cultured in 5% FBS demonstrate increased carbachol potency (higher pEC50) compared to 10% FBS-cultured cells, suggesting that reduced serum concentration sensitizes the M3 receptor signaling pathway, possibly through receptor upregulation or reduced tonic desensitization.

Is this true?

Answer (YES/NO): NO